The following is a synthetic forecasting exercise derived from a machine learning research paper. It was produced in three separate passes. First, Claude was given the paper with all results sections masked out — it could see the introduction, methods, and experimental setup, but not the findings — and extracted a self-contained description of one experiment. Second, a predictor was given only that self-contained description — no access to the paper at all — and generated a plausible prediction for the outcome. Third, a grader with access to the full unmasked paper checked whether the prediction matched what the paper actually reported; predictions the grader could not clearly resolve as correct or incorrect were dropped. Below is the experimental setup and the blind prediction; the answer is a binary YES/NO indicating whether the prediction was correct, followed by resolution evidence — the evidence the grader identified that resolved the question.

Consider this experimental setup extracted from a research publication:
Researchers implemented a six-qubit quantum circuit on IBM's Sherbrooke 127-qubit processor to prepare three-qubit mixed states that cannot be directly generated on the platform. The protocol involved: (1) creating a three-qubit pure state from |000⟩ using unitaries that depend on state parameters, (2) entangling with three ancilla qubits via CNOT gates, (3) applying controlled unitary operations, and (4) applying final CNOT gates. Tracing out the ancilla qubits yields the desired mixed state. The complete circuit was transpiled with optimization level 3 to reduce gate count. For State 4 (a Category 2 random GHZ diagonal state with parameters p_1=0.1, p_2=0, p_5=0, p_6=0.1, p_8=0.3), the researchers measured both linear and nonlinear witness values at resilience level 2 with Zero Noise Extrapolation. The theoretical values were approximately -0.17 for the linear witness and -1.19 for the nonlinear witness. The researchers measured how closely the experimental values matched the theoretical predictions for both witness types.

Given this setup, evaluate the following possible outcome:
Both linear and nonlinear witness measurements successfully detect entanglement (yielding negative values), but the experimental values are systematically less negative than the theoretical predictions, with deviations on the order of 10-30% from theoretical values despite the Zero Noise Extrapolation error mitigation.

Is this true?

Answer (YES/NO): NO